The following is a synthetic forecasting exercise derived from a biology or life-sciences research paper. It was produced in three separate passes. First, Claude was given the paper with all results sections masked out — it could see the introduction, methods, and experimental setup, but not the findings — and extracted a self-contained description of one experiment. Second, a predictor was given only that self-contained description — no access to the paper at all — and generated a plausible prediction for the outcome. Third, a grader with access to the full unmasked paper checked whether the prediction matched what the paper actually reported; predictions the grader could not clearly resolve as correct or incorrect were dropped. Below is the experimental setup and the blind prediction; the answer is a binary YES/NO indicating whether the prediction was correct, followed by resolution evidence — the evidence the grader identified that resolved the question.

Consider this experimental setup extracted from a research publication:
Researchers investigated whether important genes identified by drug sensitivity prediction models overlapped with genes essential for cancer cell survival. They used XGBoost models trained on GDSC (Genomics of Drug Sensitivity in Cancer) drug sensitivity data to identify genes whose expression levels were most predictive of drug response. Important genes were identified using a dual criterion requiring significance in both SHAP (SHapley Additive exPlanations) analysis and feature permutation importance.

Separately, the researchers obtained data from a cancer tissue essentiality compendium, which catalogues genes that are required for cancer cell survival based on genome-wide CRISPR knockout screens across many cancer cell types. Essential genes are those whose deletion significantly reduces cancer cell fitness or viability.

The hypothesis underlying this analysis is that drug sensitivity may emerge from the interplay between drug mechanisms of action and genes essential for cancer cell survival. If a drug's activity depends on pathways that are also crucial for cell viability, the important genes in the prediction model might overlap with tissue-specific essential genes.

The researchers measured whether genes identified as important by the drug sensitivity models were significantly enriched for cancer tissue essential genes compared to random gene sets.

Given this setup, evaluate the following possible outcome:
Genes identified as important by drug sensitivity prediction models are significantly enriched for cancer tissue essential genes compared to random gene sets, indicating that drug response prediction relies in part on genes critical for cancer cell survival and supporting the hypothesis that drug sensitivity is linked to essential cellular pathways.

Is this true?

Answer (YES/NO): YES